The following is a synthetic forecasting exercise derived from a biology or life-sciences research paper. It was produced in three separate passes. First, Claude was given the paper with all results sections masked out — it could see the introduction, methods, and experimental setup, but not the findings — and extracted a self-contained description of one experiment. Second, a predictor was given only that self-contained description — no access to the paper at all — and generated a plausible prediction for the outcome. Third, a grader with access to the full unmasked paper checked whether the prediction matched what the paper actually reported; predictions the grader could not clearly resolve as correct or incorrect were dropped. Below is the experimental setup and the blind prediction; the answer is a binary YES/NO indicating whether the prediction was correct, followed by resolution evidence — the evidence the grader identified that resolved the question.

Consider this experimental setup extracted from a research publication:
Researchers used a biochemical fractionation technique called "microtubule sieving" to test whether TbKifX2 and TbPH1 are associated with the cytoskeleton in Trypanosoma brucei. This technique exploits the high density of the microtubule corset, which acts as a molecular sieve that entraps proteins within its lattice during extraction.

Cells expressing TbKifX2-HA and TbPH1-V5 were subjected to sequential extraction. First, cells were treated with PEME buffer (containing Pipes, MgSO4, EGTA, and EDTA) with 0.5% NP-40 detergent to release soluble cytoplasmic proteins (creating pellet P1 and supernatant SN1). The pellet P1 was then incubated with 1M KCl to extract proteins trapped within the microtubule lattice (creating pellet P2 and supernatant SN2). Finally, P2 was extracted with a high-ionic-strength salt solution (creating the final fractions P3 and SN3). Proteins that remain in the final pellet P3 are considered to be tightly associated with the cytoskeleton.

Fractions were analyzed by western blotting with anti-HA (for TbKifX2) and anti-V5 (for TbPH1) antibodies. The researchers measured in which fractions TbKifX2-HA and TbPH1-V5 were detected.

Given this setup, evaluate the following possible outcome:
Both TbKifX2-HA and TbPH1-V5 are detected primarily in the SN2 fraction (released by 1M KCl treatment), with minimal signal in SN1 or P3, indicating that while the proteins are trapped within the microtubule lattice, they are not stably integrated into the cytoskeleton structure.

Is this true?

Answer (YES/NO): NO